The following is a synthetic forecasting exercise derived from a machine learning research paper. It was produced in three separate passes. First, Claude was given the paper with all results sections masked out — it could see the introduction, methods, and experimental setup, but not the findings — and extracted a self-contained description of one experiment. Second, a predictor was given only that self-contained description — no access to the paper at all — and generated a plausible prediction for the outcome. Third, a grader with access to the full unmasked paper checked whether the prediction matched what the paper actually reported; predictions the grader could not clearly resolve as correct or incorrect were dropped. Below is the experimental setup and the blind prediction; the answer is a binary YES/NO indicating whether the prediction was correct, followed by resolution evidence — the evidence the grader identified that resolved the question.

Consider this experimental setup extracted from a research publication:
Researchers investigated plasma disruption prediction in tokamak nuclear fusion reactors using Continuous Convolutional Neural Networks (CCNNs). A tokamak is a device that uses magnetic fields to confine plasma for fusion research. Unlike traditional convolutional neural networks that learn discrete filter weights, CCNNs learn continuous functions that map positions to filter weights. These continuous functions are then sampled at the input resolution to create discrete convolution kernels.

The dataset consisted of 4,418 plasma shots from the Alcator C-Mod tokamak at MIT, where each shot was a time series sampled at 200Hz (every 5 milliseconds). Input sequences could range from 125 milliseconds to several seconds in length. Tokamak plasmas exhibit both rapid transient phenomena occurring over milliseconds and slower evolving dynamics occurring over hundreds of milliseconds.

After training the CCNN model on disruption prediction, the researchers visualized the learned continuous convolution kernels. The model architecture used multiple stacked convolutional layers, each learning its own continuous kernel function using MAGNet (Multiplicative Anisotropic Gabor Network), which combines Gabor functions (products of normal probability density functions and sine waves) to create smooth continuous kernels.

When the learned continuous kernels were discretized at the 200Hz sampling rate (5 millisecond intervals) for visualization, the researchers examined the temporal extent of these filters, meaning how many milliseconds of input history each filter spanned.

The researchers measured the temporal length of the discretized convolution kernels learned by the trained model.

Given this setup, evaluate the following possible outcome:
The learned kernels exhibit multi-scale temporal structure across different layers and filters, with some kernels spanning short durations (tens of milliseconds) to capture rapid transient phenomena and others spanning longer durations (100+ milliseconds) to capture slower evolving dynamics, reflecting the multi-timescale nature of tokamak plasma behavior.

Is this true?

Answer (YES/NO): NO